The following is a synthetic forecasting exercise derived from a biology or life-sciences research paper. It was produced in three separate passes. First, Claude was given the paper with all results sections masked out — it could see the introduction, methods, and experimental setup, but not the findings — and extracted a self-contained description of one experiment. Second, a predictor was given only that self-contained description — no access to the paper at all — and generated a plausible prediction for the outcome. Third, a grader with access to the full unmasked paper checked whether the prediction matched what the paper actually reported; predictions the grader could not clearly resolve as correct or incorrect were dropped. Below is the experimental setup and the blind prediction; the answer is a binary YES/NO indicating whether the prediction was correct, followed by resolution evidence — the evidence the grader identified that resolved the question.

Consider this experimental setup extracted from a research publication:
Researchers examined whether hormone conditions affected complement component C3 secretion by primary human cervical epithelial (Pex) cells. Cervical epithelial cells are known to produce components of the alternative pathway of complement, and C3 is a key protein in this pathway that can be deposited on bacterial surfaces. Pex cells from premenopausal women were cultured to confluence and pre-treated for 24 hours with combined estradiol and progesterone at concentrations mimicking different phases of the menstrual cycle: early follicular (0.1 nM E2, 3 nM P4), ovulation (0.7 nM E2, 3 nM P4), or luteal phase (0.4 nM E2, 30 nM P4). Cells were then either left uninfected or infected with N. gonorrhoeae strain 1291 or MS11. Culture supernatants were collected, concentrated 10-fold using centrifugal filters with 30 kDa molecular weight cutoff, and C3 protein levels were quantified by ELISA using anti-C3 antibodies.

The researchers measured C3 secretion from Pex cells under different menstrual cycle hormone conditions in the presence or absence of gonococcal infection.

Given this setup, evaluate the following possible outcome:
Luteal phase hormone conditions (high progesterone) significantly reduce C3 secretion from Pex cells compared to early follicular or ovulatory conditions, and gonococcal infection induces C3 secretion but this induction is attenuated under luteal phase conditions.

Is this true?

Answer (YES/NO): NO